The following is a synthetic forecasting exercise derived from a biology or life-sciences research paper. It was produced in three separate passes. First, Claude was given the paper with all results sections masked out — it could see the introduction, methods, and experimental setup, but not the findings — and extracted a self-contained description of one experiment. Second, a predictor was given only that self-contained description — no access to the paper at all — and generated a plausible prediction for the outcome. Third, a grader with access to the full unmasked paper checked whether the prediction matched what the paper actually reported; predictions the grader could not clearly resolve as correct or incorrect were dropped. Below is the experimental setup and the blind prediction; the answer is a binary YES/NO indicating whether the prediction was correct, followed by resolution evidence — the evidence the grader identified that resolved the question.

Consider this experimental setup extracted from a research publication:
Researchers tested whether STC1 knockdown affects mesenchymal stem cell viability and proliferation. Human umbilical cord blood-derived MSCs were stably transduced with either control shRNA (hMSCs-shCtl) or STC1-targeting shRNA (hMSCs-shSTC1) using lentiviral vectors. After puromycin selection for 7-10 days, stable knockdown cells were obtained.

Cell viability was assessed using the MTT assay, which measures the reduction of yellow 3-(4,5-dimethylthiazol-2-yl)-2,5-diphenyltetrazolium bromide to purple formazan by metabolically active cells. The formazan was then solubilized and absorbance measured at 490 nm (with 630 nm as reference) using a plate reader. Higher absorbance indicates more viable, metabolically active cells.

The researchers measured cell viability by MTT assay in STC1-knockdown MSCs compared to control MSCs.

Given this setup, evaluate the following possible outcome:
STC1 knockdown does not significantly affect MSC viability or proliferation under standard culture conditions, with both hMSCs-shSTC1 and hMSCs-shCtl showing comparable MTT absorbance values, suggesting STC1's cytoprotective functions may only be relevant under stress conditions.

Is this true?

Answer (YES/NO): YES